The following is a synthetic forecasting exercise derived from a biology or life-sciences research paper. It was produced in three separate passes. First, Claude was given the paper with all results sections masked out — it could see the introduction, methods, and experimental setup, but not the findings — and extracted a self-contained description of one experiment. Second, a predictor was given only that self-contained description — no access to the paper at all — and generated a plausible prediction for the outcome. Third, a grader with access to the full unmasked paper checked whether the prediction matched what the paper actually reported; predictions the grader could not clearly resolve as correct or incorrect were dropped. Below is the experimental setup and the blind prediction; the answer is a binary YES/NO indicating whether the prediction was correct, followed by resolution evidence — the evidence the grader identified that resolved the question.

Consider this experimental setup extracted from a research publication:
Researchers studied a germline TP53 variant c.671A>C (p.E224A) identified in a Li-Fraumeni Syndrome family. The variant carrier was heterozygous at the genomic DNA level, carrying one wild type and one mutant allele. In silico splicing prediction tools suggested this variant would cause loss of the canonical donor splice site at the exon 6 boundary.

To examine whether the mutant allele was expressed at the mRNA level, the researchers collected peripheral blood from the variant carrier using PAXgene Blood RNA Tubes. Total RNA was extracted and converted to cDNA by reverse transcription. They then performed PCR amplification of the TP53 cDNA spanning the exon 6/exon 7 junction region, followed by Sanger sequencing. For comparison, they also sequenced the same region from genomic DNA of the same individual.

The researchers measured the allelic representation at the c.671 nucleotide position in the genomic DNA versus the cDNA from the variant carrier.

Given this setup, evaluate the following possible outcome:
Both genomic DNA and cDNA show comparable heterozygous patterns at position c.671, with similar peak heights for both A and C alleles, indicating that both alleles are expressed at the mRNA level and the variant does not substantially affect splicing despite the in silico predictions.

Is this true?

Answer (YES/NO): NO